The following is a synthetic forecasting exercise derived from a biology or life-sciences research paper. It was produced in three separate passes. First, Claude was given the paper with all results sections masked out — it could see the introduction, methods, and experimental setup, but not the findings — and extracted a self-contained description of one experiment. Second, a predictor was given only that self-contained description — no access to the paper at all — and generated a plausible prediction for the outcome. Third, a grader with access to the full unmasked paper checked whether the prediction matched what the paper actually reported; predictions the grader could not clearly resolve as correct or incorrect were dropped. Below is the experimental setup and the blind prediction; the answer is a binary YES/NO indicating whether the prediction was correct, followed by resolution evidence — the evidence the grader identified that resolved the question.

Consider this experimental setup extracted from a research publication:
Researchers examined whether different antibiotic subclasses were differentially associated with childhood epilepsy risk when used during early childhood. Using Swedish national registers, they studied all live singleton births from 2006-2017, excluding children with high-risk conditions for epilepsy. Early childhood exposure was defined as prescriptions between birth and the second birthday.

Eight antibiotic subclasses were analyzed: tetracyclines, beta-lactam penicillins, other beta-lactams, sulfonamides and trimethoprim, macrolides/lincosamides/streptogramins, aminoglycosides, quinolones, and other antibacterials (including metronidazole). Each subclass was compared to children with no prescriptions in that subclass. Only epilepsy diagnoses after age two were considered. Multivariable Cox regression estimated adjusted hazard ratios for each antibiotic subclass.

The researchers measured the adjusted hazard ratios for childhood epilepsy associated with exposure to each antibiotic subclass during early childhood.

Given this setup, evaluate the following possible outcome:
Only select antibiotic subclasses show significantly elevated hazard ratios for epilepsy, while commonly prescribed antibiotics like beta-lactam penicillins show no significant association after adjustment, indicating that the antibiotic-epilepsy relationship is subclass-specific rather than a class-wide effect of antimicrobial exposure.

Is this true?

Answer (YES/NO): YES